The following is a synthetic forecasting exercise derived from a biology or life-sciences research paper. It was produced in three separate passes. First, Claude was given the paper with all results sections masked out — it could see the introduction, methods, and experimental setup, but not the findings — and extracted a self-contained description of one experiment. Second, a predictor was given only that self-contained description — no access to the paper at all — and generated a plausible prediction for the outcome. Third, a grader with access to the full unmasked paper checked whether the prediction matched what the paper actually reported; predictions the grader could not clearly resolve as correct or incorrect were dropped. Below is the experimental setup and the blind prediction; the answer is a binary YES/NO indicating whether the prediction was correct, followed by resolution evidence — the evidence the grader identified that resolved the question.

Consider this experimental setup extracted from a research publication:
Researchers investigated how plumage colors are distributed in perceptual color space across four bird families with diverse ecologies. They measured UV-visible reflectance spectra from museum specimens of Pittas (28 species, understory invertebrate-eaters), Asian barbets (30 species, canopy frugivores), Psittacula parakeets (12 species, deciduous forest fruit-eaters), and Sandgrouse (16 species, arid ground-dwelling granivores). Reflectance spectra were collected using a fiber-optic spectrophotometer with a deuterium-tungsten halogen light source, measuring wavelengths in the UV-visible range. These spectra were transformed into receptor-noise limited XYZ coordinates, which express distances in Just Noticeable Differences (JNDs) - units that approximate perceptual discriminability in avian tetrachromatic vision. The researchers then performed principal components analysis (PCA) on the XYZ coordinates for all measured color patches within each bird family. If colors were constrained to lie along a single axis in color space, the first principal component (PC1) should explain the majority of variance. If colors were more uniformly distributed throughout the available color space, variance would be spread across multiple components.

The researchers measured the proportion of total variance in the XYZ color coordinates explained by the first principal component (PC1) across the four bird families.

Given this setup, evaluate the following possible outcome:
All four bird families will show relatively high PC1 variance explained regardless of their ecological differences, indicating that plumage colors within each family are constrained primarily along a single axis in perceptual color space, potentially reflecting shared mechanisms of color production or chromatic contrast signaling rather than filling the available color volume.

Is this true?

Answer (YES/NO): YES